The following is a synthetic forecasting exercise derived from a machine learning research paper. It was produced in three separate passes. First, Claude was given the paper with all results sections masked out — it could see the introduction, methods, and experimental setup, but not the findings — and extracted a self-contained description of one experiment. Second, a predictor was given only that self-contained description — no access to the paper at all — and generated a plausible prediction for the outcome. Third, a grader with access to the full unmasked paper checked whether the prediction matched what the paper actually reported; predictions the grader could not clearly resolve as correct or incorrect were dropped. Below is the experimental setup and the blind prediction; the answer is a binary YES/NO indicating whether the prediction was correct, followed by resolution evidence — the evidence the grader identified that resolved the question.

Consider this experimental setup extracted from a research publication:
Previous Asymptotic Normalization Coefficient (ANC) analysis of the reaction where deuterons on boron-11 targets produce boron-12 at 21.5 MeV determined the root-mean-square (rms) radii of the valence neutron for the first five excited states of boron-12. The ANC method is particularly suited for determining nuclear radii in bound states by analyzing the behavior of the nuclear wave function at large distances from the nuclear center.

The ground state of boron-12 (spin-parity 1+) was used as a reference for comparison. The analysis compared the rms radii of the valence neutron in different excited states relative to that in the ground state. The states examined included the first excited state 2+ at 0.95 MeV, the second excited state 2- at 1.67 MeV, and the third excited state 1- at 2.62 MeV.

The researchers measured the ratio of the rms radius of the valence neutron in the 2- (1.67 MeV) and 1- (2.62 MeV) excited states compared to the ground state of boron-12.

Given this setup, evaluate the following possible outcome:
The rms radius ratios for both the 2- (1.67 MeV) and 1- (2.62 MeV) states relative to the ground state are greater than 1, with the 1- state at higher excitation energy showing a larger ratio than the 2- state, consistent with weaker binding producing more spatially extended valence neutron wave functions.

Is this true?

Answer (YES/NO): YES